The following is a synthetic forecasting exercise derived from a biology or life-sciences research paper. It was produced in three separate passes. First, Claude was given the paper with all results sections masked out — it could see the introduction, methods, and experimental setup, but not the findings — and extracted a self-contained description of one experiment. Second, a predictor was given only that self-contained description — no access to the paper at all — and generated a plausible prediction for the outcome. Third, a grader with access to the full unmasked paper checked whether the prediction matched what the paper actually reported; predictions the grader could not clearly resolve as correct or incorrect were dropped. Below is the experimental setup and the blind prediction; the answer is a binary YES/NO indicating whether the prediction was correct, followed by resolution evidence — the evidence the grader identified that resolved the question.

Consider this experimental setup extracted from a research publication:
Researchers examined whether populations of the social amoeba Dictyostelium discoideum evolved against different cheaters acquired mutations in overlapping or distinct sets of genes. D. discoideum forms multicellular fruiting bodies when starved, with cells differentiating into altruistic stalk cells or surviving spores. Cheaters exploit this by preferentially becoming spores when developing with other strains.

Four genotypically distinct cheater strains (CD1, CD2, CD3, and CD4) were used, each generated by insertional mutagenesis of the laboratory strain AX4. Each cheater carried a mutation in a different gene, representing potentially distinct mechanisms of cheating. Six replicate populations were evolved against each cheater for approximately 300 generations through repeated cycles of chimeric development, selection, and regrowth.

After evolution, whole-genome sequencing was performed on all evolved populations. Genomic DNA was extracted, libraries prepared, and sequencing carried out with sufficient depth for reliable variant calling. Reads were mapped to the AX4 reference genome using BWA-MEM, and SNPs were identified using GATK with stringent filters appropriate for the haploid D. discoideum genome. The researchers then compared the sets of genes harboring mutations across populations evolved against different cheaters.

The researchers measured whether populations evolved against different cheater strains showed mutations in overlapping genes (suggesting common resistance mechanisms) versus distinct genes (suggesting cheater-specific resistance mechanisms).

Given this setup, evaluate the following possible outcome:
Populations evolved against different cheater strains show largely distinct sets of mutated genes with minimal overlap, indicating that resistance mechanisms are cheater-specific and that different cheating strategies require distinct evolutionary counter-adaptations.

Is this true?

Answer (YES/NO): NO